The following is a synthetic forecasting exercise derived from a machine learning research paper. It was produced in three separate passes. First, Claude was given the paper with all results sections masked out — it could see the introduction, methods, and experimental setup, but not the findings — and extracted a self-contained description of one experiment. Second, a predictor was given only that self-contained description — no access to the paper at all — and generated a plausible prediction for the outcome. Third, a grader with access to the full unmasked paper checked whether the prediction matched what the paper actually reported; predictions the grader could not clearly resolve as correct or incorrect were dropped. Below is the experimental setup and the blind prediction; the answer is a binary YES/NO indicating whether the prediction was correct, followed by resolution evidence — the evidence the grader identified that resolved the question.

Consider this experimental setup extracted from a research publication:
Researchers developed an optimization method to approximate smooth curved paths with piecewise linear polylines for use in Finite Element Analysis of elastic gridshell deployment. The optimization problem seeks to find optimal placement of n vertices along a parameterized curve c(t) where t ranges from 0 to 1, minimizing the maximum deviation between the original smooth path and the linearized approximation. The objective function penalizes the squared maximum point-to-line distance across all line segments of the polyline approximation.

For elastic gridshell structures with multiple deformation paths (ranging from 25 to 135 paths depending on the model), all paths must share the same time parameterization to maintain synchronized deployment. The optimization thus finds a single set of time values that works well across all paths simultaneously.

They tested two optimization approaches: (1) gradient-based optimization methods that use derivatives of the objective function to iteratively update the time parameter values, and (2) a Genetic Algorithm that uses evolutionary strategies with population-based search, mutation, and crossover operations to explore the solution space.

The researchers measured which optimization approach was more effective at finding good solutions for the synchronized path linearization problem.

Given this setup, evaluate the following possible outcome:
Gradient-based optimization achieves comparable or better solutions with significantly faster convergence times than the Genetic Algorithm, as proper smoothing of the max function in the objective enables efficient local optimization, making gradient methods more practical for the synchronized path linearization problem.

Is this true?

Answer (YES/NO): NO